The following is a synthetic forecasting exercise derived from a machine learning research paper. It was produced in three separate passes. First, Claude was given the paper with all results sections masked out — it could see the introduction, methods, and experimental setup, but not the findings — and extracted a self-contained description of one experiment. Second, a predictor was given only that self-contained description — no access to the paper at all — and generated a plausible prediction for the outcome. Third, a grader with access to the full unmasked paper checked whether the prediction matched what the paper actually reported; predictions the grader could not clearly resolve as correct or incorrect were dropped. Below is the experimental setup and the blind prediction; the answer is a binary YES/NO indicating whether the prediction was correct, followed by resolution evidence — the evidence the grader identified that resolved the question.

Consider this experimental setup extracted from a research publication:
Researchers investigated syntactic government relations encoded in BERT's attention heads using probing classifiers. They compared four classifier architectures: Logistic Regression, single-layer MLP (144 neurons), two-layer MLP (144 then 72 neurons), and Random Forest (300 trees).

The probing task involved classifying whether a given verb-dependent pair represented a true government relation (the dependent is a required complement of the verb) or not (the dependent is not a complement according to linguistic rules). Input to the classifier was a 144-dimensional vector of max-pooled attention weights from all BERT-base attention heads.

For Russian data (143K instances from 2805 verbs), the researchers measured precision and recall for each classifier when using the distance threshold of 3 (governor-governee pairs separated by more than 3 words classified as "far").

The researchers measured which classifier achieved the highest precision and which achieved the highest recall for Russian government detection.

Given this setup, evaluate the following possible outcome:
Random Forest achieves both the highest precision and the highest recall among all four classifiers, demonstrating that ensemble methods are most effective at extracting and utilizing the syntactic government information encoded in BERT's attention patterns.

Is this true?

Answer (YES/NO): NO